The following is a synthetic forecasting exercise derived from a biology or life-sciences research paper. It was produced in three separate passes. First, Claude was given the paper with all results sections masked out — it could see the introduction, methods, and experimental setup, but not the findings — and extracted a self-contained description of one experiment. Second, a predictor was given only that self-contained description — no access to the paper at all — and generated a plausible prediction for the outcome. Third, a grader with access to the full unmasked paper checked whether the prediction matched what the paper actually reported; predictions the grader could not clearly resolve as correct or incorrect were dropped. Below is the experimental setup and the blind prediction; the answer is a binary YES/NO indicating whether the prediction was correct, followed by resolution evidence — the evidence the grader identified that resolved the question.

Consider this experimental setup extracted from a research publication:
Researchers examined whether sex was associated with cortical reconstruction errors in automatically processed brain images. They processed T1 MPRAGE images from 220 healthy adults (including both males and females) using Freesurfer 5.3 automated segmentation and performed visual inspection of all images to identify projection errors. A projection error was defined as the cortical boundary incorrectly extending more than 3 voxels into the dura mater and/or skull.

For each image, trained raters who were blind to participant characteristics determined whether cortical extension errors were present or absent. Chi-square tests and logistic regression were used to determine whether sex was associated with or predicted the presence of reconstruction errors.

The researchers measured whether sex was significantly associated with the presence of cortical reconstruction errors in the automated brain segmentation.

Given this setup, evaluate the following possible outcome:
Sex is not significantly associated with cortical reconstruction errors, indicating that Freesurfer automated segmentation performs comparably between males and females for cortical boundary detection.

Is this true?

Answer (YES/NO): NO